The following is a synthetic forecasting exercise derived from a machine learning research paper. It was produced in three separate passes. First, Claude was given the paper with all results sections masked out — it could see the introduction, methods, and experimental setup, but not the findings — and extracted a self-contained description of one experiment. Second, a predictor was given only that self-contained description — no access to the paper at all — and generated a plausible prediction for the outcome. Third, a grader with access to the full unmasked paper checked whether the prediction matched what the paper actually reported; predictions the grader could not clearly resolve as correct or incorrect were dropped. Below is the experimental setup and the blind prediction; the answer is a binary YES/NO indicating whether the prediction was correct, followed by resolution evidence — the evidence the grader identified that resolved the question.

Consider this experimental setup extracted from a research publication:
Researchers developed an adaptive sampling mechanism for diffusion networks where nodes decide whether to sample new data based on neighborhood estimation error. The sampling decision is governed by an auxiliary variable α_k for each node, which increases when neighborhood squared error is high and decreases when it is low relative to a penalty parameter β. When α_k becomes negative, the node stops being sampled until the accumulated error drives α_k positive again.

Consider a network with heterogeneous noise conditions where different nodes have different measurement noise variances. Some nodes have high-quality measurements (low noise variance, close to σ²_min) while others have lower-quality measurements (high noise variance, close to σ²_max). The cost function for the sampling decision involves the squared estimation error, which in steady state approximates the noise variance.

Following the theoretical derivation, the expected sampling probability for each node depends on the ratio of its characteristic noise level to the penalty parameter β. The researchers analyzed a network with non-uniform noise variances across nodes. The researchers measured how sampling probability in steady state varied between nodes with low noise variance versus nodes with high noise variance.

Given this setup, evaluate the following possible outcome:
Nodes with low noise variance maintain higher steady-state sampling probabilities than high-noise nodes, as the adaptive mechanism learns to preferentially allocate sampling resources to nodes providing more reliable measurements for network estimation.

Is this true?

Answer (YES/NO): NO